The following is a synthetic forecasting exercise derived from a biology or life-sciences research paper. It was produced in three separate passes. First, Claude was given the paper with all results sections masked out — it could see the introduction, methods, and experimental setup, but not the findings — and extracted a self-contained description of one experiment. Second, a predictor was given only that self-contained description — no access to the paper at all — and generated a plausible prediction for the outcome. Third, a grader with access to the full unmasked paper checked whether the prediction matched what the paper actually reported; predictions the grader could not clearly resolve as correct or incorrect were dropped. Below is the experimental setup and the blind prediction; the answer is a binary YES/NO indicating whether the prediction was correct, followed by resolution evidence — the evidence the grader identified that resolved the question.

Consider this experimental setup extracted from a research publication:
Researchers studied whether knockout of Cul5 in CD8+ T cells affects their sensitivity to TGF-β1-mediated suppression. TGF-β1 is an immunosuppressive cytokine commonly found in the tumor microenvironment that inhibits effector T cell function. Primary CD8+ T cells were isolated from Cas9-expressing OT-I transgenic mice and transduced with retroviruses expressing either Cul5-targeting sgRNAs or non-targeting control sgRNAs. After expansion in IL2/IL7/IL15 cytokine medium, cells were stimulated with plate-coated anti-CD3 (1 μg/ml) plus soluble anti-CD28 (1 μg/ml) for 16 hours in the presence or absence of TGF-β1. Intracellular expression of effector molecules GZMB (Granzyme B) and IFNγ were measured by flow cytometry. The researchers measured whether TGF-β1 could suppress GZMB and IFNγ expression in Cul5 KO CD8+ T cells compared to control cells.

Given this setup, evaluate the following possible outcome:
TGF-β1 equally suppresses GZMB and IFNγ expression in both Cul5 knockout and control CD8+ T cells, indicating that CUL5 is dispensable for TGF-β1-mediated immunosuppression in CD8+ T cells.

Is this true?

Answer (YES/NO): YES